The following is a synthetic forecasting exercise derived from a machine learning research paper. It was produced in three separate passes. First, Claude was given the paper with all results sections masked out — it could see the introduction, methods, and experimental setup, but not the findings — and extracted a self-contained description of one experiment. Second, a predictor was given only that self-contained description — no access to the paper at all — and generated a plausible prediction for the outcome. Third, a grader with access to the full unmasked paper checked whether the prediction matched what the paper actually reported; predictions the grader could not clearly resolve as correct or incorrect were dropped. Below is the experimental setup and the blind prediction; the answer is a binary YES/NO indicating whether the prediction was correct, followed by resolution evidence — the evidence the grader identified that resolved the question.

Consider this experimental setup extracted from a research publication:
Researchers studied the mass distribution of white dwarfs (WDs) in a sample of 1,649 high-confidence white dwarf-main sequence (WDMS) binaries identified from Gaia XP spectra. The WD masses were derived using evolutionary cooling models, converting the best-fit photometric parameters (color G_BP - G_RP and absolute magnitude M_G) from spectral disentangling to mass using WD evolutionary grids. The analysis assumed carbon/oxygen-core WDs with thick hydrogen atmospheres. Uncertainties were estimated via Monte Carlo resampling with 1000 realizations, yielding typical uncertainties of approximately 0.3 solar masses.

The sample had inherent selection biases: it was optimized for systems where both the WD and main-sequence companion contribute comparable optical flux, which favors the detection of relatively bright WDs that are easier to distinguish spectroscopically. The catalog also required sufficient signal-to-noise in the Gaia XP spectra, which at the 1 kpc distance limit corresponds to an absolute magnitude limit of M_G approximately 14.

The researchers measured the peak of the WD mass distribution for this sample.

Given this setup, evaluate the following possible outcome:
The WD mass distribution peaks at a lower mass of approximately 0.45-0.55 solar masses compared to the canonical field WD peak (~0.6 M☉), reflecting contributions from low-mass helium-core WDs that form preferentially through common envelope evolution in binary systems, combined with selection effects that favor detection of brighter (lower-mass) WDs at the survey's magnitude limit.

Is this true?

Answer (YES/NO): NO